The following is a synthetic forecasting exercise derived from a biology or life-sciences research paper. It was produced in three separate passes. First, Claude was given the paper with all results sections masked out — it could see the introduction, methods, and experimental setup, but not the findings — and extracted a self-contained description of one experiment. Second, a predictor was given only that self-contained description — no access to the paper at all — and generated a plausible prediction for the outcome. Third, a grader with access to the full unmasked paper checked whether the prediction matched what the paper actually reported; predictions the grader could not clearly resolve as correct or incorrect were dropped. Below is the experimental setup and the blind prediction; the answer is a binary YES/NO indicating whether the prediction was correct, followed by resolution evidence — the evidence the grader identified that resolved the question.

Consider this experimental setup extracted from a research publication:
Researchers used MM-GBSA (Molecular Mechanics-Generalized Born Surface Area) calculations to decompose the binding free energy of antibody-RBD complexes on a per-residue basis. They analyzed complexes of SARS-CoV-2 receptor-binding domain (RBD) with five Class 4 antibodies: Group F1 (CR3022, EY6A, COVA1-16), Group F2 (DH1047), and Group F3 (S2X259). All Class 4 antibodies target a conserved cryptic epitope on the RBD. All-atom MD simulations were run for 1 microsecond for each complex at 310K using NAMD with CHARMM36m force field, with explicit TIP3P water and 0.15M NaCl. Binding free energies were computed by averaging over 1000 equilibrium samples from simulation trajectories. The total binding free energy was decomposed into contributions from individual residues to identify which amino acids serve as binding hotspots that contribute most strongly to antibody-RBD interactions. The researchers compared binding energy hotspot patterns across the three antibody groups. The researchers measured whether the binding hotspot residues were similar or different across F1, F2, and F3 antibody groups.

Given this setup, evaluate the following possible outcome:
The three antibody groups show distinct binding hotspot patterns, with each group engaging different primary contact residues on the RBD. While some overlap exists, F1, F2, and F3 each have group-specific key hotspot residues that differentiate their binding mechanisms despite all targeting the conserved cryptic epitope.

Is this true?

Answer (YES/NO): YES